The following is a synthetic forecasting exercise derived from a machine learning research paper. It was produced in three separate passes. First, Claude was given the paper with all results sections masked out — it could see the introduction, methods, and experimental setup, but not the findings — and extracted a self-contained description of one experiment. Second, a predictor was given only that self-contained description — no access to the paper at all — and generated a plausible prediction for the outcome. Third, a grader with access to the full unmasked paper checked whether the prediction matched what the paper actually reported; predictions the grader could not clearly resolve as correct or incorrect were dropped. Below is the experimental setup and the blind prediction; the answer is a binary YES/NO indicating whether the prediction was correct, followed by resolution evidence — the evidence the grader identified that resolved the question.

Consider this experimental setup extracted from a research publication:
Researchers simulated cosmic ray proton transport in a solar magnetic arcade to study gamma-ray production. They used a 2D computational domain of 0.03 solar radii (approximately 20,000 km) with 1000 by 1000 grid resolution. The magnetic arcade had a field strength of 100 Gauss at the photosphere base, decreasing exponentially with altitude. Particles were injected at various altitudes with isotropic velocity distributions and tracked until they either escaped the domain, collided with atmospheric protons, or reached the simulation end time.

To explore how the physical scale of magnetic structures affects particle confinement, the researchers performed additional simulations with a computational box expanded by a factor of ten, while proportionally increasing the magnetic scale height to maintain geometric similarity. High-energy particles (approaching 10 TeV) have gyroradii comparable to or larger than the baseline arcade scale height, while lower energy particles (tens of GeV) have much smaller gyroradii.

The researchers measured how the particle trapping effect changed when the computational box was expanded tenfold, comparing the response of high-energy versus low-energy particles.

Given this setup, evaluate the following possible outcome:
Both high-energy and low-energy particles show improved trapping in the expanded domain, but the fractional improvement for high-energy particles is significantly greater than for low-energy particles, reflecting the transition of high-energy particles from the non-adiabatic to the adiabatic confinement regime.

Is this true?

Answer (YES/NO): NO